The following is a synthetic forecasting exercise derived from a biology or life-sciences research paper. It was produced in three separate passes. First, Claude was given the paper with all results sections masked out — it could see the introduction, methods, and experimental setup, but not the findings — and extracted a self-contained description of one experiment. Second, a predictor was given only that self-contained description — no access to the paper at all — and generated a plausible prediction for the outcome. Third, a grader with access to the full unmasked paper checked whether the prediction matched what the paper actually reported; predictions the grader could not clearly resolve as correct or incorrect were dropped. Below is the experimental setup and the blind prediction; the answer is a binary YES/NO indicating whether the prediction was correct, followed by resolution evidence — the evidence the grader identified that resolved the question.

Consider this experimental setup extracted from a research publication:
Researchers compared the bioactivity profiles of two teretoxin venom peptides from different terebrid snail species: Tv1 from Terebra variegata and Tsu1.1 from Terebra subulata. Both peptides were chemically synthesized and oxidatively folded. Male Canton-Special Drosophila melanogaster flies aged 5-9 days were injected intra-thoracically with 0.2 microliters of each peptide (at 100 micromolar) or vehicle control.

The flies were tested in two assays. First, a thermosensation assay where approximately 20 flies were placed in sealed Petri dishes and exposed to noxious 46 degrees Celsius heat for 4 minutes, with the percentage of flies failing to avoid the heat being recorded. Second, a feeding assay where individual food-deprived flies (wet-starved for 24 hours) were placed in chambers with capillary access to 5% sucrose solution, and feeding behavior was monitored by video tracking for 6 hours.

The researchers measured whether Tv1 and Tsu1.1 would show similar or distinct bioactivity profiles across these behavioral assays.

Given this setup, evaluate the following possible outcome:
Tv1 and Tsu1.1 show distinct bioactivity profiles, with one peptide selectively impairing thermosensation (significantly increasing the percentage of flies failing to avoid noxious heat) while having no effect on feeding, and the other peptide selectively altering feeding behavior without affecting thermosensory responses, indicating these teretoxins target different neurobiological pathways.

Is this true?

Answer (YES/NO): YES